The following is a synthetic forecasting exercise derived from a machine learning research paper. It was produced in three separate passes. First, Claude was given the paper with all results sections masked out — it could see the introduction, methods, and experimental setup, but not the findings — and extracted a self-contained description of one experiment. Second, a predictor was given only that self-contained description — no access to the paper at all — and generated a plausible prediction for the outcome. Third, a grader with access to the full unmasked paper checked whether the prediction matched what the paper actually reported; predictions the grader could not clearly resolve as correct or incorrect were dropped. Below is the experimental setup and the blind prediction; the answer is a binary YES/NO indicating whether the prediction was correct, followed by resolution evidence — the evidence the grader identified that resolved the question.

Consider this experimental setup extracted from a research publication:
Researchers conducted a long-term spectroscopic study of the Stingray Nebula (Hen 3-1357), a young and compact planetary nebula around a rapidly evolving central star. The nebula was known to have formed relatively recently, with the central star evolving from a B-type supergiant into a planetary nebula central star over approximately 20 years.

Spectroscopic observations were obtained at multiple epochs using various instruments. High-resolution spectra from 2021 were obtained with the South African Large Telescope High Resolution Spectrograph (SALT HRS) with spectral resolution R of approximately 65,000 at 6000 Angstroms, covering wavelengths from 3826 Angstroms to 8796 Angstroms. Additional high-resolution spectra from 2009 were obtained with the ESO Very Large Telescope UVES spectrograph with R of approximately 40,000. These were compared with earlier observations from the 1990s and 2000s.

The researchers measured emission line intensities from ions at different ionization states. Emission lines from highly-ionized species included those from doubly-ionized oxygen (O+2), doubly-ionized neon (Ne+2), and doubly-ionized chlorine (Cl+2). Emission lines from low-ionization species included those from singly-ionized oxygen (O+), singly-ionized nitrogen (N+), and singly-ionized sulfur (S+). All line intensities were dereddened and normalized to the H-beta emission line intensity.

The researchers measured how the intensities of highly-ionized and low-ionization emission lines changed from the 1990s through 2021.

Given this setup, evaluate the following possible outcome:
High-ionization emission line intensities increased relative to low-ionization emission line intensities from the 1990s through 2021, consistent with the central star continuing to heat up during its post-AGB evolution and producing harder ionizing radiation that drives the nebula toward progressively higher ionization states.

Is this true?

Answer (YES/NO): NO